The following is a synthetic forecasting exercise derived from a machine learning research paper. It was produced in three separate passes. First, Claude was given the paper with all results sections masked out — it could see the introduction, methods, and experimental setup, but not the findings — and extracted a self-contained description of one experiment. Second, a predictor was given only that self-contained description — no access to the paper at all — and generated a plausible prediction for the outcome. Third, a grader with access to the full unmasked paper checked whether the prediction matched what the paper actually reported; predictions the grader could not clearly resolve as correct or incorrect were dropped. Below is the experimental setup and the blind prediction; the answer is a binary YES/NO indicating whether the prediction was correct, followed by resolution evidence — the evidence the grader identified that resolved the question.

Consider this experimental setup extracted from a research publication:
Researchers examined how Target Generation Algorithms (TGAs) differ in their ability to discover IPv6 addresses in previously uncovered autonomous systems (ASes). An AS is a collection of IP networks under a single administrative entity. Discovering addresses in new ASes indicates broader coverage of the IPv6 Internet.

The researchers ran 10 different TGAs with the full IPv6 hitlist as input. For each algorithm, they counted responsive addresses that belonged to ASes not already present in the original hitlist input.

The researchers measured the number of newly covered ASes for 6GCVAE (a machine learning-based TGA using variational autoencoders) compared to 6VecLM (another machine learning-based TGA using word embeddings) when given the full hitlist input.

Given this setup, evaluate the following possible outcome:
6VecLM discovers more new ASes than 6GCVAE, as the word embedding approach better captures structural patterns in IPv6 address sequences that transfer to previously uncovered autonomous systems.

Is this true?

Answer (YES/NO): NO